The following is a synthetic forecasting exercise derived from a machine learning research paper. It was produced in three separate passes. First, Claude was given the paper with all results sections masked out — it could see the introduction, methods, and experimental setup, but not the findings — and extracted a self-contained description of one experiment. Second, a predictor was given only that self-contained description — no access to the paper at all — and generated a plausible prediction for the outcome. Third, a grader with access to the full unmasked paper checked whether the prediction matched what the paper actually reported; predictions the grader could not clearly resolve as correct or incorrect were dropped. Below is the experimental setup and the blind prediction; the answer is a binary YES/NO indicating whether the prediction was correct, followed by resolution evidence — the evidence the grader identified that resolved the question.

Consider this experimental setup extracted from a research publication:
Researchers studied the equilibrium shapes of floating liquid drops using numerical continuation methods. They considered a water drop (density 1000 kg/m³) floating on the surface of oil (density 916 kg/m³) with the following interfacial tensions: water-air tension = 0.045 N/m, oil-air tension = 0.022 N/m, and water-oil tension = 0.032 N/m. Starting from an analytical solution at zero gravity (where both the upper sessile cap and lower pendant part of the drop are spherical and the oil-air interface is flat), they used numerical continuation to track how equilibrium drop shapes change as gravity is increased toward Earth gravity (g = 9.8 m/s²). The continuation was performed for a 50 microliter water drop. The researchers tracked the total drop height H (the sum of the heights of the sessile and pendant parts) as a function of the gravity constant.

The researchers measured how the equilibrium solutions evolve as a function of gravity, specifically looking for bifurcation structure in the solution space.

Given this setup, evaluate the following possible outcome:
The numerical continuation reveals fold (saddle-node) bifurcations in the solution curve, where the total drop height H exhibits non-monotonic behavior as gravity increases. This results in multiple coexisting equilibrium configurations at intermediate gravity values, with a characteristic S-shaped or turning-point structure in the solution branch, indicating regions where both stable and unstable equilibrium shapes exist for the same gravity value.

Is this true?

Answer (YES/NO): YES